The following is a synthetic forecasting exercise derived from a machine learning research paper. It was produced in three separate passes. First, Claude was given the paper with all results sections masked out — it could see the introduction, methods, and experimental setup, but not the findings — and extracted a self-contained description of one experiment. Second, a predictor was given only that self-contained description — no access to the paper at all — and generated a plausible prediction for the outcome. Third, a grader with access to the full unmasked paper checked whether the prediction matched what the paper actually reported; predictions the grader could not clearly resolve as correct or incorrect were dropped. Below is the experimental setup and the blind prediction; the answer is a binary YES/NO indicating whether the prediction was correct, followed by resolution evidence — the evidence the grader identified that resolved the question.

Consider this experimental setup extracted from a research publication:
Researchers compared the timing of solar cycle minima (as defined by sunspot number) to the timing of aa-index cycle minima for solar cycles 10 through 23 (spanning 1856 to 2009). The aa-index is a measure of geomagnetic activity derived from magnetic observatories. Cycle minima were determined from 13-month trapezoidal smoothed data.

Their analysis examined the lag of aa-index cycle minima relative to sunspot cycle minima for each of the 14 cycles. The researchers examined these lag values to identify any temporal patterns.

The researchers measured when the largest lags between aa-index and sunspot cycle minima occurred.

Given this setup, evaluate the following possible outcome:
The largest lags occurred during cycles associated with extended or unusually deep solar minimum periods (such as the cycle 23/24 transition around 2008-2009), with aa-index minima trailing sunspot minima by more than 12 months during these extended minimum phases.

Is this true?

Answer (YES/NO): NO